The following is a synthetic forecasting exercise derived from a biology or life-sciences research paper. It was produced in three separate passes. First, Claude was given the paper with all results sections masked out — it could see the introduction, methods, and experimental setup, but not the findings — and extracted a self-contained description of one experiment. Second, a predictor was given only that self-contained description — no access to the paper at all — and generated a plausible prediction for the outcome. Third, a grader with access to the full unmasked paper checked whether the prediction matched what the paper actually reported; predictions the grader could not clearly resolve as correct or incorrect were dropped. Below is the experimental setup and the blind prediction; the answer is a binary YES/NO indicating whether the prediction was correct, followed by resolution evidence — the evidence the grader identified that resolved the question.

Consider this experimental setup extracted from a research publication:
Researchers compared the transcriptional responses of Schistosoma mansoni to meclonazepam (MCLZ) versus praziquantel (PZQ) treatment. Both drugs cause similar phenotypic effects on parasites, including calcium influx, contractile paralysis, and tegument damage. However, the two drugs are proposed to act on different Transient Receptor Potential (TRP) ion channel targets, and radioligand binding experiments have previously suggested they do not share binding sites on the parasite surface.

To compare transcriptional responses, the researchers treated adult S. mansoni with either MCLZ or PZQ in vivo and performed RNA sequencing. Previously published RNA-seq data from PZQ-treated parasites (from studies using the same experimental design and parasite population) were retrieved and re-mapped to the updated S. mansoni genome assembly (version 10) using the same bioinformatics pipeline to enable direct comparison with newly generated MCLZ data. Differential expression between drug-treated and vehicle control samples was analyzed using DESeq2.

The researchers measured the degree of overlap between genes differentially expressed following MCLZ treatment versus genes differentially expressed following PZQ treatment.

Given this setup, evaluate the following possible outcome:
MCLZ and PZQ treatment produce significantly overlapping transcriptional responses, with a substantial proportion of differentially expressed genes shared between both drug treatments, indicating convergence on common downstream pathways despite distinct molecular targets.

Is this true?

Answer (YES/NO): YES